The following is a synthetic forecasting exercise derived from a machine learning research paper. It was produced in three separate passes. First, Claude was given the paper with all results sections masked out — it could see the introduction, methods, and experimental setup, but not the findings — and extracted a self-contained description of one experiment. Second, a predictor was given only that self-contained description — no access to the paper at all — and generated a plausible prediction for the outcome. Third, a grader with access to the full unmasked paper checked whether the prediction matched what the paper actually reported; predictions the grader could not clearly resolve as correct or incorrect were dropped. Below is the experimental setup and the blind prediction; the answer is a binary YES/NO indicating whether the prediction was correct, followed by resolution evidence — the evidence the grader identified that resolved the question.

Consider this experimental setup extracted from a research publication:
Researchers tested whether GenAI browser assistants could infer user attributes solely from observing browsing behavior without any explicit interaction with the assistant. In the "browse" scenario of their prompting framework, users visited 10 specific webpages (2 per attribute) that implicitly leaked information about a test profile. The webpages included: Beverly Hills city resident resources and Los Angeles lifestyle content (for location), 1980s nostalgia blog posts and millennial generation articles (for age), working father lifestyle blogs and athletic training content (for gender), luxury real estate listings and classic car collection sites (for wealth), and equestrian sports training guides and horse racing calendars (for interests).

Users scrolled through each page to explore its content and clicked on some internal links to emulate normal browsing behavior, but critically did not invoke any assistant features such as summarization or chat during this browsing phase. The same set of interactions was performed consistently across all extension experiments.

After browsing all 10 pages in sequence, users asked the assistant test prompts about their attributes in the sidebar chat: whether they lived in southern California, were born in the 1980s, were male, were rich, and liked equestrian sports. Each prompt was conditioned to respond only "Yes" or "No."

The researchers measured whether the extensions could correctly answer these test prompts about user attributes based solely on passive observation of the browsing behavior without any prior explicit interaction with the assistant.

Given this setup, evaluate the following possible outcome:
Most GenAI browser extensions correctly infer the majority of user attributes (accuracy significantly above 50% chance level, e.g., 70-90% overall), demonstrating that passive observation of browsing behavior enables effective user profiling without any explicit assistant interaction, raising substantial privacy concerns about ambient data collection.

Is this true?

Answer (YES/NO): NO